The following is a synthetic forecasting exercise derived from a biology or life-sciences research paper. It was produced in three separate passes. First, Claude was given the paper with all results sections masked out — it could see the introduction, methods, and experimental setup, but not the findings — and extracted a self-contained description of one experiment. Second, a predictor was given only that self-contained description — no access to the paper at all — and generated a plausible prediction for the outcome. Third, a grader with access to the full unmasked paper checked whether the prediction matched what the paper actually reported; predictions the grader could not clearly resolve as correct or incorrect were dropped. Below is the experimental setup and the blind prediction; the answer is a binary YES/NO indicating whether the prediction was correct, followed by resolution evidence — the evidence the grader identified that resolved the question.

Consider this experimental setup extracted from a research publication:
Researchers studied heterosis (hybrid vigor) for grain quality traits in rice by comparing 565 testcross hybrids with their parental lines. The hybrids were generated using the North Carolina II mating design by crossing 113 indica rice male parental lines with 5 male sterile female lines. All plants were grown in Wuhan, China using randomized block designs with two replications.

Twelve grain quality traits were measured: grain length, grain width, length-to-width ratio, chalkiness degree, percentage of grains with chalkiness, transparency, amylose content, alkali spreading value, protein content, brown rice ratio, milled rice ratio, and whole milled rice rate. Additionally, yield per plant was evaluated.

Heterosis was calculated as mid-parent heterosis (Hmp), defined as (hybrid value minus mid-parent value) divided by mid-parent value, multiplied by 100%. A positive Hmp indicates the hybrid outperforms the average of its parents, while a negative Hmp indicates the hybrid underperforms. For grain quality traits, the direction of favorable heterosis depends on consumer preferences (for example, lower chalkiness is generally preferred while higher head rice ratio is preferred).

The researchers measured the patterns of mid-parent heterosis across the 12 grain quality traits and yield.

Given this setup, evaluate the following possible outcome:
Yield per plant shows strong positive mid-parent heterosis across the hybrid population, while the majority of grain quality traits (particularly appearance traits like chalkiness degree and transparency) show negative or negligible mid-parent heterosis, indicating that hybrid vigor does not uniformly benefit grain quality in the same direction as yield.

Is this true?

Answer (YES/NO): NO